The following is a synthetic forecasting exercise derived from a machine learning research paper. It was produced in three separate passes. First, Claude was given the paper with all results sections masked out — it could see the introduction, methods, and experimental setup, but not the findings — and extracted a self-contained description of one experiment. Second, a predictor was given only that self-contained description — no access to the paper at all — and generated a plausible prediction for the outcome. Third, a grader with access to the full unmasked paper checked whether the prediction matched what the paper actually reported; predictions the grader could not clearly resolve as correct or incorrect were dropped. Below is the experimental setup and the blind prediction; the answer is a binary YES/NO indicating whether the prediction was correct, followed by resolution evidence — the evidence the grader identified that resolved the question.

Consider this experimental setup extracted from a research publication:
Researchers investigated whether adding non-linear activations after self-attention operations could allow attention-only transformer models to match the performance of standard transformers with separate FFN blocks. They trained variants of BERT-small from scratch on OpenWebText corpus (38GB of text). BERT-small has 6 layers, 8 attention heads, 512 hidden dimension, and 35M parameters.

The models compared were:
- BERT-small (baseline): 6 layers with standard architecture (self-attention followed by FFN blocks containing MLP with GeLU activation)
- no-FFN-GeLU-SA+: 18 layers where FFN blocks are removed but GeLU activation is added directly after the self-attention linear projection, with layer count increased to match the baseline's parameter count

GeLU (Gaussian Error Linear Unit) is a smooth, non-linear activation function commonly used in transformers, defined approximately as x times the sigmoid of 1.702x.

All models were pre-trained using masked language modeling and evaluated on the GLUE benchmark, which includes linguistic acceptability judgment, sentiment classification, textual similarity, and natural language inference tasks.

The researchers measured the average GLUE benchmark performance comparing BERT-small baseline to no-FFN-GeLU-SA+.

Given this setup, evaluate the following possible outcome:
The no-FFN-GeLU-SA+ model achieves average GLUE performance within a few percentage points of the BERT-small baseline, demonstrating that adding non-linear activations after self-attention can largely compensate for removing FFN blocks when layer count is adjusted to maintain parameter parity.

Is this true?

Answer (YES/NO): NO